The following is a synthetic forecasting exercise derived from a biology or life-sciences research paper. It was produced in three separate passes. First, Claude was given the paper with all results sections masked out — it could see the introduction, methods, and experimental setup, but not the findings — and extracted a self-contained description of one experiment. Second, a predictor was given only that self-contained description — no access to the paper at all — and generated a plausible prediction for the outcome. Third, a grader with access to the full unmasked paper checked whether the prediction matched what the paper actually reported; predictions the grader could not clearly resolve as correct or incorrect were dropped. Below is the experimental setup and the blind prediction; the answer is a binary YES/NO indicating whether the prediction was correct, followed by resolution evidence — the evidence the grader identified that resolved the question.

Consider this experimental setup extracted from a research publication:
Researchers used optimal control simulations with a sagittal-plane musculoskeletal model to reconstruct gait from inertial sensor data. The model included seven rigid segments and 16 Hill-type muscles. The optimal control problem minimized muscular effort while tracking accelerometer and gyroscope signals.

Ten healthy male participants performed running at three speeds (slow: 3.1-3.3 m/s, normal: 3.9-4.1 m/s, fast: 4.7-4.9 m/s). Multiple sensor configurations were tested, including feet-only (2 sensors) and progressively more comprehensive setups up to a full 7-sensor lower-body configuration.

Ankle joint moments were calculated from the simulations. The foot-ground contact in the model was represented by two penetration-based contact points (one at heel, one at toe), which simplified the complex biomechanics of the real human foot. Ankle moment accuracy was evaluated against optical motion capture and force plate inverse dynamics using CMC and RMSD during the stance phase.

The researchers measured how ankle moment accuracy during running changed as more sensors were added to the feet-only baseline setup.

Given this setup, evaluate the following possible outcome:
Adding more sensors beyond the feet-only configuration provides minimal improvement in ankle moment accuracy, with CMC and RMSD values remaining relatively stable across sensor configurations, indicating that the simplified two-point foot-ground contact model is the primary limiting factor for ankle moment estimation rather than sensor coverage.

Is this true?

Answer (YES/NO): NO